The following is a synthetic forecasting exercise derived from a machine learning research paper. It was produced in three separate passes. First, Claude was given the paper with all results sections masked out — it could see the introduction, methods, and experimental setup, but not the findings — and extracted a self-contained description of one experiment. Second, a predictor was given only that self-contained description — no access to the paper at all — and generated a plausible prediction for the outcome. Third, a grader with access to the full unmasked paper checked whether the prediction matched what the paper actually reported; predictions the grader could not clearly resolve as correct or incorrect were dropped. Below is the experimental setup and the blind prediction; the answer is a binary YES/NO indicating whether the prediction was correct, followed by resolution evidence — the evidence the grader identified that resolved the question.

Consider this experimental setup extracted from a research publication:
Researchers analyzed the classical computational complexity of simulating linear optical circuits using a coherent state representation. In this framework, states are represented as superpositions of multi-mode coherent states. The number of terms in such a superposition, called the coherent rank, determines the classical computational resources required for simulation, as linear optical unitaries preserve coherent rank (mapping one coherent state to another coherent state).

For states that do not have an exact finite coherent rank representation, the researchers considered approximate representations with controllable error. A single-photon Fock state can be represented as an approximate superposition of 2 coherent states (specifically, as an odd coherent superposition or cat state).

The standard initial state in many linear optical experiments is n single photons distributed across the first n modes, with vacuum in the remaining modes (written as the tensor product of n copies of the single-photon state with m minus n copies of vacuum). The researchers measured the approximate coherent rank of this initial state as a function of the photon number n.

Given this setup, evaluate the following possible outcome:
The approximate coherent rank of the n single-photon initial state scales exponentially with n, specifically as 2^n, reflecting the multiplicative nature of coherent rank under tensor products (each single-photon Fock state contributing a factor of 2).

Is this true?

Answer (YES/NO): YES